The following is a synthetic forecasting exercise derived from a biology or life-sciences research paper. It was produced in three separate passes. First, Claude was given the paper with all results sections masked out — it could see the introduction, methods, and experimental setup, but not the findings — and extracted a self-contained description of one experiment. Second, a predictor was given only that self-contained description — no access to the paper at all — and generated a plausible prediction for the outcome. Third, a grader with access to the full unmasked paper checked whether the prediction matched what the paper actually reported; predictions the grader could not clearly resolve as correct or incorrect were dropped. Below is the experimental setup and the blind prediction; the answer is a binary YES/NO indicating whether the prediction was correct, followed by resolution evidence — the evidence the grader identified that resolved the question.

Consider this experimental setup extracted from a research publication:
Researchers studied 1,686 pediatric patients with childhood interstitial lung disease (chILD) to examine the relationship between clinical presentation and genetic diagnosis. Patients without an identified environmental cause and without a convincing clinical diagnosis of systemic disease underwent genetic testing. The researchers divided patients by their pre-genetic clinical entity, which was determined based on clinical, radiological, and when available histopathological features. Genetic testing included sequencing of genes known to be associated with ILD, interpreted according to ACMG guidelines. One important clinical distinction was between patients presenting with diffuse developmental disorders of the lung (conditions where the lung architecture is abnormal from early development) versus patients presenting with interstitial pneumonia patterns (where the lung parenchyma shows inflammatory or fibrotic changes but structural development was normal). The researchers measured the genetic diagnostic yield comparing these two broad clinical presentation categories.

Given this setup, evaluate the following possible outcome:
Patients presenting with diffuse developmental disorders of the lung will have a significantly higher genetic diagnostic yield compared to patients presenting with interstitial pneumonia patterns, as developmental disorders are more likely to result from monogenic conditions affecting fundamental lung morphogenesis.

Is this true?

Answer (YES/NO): NO